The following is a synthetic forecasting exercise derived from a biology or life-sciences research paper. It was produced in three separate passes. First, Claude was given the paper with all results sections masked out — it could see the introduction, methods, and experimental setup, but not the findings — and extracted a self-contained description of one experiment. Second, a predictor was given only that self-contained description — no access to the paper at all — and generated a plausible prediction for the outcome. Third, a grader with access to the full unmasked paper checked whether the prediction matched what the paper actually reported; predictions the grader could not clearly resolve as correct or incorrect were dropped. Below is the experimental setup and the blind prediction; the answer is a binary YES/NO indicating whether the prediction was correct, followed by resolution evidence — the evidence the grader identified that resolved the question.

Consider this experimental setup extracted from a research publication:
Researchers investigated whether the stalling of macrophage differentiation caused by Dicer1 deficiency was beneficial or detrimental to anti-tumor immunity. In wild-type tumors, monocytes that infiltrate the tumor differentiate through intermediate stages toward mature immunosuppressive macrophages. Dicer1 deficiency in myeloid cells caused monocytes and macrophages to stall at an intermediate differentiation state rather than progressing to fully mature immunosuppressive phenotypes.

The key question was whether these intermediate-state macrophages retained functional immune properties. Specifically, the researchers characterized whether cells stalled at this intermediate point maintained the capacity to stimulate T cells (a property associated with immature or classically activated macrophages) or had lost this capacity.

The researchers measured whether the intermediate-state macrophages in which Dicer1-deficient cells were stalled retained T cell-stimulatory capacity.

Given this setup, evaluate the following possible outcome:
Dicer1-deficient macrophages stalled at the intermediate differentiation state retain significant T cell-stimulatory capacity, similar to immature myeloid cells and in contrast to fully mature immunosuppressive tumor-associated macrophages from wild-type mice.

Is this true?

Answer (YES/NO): YES